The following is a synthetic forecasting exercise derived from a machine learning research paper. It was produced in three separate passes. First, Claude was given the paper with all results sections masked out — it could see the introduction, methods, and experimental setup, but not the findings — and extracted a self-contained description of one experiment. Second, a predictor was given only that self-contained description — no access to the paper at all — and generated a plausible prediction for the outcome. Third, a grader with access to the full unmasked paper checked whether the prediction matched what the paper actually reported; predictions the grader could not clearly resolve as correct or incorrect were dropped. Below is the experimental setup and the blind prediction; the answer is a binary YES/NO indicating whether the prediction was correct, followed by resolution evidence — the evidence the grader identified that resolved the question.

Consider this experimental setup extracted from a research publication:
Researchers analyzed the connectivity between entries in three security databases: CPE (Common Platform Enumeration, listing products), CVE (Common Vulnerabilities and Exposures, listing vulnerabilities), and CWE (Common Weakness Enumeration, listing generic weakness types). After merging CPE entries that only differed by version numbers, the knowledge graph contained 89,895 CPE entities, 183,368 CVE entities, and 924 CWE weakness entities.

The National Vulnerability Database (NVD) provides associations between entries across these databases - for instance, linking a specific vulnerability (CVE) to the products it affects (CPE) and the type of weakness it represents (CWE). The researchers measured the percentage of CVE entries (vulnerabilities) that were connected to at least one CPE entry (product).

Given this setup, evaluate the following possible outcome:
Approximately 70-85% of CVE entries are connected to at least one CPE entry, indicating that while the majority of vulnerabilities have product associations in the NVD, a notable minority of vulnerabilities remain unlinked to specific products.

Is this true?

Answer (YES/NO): YES